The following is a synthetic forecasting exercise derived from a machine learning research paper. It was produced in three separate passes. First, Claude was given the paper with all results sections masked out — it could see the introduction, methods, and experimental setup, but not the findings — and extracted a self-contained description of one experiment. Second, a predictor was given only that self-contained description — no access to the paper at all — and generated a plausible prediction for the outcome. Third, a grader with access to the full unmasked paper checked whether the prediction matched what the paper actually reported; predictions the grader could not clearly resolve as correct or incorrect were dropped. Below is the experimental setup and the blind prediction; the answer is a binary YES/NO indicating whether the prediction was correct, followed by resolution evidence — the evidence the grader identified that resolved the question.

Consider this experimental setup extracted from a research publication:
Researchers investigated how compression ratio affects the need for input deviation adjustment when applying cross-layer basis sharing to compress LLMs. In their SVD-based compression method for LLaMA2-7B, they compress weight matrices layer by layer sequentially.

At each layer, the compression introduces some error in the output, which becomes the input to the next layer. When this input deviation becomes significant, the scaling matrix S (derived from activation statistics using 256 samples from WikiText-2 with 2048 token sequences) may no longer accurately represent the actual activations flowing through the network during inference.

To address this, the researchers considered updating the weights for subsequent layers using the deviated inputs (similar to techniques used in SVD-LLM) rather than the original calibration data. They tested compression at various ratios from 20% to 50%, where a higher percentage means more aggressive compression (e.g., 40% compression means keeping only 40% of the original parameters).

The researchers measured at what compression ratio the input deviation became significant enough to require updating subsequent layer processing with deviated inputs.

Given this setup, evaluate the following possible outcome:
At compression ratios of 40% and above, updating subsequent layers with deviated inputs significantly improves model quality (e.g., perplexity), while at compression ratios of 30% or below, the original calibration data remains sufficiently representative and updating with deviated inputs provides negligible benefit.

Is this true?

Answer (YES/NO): YES